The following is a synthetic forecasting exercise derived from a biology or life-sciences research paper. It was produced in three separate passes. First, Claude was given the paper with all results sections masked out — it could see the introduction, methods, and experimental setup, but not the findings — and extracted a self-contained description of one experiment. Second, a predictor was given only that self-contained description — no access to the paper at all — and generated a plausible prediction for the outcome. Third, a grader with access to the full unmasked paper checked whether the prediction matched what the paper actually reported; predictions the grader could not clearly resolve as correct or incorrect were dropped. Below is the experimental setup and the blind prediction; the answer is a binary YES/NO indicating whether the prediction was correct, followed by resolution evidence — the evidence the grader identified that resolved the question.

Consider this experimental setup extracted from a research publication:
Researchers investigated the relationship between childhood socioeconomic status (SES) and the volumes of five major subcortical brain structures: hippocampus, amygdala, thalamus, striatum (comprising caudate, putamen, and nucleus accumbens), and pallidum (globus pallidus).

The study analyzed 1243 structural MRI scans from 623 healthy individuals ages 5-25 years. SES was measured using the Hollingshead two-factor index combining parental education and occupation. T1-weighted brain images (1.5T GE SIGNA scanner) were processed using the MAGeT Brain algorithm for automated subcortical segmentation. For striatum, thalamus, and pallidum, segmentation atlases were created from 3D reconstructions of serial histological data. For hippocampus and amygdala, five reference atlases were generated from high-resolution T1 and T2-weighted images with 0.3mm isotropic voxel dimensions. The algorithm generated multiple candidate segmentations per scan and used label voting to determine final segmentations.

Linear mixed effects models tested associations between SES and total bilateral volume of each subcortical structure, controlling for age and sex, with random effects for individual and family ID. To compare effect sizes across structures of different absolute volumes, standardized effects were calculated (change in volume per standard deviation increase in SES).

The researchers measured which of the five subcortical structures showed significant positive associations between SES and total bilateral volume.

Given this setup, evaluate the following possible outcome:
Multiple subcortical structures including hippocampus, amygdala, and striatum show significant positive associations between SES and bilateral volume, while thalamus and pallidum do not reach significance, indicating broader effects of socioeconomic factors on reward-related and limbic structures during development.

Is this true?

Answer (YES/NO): NO